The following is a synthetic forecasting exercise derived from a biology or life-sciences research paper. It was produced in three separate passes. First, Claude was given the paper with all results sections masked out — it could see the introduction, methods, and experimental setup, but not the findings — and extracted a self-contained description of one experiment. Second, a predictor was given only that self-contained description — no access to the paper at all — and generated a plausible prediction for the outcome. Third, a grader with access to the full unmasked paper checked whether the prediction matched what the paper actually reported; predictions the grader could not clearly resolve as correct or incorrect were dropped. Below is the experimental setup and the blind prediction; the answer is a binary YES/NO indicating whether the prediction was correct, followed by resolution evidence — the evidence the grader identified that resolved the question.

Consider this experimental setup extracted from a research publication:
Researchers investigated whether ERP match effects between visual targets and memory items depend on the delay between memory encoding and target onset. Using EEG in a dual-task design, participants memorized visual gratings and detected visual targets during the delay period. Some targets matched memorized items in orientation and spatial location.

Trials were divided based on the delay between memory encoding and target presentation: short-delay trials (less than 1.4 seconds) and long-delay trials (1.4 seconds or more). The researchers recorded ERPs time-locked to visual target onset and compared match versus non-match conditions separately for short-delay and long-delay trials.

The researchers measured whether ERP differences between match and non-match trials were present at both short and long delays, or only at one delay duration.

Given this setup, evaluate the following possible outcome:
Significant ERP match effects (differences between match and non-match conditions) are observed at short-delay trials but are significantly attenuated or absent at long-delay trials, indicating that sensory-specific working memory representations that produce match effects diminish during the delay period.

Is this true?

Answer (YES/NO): YES